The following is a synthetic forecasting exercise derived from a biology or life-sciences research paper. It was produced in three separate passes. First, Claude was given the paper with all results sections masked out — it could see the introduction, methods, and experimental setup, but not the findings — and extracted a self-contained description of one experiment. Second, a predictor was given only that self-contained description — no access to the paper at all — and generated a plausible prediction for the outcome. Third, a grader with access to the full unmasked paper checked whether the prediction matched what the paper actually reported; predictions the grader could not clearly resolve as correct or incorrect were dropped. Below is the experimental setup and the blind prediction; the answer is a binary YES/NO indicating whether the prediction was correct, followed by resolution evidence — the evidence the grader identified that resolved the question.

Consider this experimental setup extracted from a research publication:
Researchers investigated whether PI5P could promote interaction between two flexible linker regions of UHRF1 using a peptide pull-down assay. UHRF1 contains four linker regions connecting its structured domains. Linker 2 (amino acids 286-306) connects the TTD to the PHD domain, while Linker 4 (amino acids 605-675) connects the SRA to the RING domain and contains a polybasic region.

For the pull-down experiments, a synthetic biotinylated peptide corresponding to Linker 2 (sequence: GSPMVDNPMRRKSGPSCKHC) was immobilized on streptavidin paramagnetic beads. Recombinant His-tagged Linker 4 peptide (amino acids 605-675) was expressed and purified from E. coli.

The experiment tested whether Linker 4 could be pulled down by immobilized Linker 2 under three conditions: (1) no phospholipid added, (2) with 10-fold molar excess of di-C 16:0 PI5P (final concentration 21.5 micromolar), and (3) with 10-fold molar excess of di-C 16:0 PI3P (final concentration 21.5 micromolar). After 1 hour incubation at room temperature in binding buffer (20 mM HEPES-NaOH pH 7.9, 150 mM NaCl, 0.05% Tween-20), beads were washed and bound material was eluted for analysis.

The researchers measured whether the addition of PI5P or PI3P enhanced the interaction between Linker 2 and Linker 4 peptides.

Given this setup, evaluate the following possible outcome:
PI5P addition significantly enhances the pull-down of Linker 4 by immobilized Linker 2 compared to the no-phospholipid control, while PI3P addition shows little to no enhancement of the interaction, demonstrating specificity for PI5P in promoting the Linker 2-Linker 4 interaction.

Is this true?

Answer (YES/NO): YES